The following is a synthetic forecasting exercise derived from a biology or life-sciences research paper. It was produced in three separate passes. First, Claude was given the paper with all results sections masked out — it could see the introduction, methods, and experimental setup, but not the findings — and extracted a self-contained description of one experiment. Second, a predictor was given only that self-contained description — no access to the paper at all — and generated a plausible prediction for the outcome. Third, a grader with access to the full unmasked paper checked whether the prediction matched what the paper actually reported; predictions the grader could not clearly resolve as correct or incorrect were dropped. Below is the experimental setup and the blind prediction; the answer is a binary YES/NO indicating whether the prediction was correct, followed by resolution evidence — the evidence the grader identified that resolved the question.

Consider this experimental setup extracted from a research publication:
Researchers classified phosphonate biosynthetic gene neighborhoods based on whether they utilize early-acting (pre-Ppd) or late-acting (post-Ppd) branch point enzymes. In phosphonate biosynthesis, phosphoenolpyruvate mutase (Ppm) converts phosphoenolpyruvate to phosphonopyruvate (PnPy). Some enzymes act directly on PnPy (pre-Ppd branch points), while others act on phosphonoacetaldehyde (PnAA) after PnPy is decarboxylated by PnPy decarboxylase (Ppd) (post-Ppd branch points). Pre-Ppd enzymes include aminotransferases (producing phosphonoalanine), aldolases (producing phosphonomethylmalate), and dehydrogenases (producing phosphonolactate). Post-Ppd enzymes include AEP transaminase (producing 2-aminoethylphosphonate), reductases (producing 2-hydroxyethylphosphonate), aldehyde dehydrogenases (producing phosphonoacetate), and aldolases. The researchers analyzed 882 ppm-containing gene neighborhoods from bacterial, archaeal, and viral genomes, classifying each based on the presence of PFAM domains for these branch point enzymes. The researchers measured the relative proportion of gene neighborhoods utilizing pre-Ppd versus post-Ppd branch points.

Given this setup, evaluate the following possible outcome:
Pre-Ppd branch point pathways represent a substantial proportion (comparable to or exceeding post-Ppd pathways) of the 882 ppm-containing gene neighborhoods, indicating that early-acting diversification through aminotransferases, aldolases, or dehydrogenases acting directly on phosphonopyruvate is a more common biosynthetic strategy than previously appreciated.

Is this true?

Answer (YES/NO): NO